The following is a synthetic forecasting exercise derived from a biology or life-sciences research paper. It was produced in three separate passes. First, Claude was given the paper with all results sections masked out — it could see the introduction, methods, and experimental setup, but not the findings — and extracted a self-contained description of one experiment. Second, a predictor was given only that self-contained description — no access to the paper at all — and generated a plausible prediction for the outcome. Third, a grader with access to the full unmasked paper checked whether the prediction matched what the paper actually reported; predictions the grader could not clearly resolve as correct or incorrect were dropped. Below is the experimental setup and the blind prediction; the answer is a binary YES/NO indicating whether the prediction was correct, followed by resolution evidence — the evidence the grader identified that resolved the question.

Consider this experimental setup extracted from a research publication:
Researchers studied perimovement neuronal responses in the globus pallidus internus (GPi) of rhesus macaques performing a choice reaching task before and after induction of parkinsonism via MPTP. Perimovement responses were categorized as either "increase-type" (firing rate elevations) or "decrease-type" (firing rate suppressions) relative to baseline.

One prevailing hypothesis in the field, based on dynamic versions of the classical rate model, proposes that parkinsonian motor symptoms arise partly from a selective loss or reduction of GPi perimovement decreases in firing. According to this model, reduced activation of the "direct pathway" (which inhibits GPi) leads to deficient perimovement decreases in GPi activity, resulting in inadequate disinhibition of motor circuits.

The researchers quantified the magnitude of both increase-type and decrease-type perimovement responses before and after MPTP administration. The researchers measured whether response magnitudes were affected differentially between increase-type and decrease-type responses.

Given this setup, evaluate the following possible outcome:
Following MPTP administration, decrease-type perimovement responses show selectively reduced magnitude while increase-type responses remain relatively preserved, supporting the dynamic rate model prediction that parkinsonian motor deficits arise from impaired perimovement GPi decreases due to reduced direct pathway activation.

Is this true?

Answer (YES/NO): YES